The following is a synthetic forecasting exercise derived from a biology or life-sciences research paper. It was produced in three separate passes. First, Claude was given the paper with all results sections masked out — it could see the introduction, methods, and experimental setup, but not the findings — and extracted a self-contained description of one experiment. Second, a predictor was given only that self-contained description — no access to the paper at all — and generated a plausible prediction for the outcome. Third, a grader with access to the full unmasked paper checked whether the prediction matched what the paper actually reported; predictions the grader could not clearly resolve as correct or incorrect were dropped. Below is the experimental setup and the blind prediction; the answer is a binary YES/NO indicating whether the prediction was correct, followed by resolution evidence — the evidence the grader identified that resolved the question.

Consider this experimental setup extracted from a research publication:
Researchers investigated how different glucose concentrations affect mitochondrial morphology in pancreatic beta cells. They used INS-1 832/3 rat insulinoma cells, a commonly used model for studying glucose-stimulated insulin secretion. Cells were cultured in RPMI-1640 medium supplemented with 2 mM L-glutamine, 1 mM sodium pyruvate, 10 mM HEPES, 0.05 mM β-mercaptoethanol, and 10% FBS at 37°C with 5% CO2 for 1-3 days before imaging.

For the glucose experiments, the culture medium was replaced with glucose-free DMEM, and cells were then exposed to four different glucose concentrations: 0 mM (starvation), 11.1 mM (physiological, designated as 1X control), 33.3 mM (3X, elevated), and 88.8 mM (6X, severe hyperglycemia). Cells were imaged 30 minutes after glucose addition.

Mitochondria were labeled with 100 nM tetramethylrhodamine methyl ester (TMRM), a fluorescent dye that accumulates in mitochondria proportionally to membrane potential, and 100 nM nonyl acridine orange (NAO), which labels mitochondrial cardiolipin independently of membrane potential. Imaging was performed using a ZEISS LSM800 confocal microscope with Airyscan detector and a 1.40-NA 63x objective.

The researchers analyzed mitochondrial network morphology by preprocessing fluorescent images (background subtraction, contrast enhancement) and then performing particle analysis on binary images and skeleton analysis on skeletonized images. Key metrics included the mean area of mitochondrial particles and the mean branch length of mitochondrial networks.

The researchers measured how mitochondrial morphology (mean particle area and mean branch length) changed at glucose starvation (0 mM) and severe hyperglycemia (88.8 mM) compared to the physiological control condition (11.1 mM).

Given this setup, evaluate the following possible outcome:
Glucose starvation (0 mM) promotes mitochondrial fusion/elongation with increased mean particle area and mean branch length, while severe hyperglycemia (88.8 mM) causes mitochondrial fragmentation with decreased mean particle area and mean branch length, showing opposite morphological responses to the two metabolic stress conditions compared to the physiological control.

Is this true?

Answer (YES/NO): NO